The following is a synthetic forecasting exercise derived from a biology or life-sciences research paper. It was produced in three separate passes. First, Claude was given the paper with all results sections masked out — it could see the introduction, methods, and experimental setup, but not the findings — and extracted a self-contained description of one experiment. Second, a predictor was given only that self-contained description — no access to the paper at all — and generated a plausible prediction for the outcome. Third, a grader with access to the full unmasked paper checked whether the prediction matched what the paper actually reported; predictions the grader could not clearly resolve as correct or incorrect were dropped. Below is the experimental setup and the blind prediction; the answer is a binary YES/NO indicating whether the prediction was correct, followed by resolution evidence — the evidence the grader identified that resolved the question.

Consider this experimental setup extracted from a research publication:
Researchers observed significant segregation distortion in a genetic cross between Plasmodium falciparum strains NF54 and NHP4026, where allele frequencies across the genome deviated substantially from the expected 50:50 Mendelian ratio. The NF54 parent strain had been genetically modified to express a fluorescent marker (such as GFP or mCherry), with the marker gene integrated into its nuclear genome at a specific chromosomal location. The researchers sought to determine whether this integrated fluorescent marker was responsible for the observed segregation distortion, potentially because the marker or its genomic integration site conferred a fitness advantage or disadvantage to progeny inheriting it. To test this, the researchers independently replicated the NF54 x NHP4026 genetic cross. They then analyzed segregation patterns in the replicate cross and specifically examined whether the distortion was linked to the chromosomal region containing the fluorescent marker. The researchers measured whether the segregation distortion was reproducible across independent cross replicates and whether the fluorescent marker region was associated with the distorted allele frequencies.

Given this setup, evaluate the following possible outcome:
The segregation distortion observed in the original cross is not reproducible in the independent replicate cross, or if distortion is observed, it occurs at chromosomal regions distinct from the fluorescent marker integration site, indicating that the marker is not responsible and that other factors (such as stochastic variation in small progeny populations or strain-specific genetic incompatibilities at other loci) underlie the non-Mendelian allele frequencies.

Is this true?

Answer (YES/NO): NO